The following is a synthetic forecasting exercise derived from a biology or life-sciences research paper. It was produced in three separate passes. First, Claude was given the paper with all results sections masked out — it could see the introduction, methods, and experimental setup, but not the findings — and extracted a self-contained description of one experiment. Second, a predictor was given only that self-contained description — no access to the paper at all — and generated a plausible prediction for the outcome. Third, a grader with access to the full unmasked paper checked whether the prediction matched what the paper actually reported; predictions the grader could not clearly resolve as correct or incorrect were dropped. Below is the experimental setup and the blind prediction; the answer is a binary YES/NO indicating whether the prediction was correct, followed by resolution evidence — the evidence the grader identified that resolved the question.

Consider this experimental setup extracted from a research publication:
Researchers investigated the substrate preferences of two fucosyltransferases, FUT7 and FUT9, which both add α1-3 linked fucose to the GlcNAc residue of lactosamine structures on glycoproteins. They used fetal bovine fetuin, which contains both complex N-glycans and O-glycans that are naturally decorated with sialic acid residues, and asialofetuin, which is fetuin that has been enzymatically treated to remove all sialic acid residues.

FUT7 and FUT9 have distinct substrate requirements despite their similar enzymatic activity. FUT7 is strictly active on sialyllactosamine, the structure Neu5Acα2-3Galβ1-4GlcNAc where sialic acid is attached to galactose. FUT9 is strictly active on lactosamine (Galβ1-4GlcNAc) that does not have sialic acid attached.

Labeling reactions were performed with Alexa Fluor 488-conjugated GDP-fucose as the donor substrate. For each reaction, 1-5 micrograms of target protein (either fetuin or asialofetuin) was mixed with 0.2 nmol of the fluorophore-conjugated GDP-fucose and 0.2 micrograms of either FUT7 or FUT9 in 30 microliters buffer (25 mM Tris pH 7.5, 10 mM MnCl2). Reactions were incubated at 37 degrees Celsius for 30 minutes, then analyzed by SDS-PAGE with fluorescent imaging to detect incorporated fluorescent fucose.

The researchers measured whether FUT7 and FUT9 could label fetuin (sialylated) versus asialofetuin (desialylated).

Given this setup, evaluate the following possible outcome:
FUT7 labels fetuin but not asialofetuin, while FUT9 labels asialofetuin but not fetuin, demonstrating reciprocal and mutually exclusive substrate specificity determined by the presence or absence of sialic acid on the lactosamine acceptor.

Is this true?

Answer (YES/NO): YES